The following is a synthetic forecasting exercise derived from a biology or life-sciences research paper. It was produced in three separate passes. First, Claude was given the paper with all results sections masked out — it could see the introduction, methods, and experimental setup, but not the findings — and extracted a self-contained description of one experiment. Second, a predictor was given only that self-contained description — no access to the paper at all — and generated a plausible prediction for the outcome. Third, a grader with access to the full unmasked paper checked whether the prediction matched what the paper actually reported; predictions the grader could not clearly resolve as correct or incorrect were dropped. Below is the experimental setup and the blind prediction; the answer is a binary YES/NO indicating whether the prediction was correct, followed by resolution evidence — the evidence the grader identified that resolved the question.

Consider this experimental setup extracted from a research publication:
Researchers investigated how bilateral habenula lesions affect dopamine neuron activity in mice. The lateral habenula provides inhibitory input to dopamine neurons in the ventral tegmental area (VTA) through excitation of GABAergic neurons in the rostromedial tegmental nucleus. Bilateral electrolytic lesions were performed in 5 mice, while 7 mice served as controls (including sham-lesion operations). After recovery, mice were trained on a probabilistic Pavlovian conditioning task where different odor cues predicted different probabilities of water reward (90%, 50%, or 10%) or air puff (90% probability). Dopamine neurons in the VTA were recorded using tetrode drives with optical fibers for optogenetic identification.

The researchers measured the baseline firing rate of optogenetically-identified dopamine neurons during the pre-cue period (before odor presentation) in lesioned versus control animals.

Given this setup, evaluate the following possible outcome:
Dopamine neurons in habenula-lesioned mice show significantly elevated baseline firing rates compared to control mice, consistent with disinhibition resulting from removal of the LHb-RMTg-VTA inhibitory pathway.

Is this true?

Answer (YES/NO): YES